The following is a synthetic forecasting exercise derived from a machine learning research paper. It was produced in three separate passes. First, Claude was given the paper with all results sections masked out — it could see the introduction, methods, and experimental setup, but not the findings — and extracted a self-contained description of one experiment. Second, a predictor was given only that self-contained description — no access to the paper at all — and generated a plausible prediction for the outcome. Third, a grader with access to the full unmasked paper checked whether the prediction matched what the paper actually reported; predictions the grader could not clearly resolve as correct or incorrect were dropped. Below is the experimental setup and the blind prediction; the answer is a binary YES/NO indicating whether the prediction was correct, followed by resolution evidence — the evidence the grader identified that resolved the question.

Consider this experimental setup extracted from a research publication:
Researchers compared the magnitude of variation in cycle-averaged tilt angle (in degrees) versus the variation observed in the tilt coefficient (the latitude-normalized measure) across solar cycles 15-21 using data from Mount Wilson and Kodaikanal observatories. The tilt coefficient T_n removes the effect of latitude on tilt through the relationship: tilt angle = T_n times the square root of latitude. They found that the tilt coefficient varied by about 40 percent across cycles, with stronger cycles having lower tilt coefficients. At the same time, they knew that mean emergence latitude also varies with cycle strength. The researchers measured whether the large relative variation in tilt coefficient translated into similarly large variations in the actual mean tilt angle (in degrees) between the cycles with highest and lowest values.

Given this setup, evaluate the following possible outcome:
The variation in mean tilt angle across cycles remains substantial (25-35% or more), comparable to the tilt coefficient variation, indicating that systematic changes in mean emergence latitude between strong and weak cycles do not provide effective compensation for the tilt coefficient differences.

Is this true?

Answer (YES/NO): NO